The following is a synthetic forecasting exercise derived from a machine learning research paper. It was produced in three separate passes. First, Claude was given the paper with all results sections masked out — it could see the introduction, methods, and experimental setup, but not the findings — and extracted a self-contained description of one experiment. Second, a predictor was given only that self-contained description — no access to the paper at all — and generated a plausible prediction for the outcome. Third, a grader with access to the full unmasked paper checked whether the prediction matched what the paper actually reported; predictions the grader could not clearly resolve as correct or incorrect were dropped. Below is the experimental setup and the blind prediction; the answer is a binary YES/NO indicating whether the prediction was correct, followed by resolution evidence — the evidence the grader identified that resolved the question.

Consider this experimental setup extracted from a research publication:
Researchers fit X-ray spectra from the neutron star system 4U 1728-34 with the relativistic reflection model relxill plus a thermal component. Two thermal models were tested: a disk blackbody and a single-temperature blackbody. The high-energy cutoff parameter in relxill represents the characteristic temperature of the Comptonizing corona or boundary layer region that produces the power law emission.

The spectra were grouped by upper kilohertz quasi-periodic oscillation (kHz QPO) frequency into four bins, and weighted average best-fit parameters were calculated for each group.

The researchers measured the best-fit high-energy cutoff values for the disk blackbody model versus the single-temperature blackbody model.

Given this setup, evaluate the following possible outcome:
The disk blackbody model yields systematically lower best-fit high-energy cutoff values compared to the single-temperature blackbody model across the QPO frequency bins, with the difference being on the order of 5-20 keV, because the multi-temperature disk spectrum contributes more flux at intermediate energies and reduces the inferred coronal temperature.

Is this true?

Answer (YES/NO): NO